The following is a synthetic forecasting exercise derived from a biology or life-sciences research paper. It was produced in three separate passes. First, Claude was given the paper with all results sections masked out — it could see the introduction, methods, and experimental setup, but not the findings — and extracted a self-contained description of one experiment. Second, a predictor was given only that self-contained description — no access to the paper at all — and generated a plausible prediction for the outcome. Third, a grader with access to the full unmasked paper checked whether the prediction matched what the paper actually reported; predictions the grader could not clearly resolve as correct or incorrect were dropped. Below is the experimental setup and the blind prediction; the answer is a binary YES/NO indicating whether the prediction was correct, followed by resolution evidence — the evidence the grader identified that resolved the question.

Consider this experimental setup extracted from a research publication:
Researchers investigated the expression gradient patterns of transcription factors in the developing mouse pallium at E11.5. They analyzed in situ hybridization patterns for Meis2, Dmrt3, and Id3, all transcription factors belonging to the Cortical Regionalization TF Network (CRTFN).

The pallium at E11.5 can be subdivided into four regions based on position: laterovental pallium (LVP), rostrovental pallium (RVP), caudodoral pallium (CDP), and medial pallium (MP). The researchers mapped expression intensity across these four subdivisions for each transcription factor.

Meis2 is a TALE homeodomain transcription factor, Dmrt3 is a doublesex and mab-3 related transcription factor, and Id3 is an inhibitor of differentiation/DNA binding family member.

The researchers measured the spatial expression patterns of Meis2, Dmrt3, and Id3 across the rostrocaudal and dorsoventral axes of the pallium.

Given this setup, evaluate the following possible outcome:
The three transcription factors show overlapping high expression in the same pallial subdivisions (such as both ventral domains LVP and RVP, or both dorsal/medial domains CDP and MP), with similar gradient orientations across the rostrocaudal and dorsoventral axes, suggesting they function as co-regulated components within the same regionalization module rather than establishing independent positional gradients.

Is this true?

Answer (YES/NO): NO